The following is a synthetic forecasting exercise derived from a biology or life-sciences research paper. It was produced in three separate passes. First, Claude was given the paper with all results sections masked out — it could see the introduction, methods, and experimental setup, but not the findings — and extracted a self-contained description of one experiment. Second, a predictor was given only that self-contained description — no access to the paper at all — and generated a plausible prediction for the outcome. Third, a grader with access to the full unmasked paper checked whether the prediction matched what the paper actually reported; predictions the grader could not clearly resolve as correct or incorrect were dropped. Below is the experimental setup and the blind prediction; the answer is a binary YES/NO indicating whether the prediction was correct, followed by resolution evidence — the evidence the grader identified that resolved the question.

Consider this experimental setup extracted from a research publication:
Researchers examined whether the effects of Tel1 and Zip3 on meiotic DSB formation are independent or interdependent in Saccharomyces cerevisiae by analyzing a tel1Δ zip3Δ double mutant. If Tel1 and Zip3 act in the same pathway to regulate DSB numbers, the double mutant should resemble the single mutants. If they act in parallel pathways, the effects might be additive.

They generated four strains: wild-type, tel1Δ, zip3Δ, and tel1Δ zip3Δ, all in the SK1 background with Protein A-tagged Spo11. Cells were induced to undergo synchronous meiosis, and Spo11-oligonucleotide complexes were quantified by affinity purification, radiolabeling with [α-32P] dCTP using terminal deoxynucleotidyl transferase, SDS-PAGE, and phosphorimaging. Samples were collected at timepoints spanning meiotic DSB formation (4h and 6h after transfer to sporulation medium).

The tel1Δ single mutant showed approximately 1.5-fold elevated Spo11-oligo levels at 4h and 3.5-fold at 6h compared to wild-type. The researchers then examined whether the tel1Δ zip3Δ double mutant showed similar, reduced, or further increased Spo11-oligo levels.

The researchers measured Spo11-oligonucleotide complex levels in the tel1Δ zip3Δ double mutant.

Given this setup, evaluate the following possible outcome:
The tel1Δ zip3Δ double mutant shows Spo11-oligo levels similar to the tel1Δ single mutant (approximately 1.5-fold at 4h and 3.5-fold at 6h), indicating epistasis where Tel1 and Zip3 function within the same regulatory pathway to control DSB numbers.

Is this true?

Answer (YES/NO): NO